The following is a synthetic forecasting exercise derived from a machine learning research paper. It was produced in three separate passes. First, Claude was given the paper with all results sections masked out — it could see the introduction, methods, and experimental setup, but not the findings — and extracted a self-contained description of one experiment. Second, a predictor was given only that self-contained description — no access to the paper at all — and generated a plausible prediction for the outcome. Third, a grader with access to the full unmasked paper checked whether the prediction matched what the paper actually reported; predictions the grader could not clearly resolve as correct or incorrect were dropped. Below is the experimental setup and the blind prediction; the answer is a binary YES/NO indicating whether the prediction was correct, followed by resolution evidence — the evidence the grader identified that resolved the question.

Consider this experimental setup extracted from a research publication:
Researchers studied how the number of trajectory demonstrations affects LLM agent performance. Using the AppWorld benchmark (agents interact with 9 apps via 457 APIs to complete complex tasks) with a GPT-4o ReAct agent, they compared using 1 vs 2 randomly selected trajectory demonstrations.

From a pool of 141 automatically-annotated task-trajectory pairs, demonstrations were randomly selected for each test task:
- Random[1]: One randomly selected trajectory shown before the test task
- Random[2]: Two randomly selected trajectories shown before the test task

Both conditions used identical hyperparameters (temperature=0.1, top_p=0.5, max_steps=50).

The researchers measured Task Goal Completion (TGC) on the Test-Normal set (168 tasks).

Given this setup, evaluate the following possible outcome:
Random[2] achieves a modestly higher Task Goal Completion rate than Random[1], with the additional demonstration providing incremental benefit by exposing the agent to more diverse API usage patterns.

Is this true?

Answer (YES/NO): NO